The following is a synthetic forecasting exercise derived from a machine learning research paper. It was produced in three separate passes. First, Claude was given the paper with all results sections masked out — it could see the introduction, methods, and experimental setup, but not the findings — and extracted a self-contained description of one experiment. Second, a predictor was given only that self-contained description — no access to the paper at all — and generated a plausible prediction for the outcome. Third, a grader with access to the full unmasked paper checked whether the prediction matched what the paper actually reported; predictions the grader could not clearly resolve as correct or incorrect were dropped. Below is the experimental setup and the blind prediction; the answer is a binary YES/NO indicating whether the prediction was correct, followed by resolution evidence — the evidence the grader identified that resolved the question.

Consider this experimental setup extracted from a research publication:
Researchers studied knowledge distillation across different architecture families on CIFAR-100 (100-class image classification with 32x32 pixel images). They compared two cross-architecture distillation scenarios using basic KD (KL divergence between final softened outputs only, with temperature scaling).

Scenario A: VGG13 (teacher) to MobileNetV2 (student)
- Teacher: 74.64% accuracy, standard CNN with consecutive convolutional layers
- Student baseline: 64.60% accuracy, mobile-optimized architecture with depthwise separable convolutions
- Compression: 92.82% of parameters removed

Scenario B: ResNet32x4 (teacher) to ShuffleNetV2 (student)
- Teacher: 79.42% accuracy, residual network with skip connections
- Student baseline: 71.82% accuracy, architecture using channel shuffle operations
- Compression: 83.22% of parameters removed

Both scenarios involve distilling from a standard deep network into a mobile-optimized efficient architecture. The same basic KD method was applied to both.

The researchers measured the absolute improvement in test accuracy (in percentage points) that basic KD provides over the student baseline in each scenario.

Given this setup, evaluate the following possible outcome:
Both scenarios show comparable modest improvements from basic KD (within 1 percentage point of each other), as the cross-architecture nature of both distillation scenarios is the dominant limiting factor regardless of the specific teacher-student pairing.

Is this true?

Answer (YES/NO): YES